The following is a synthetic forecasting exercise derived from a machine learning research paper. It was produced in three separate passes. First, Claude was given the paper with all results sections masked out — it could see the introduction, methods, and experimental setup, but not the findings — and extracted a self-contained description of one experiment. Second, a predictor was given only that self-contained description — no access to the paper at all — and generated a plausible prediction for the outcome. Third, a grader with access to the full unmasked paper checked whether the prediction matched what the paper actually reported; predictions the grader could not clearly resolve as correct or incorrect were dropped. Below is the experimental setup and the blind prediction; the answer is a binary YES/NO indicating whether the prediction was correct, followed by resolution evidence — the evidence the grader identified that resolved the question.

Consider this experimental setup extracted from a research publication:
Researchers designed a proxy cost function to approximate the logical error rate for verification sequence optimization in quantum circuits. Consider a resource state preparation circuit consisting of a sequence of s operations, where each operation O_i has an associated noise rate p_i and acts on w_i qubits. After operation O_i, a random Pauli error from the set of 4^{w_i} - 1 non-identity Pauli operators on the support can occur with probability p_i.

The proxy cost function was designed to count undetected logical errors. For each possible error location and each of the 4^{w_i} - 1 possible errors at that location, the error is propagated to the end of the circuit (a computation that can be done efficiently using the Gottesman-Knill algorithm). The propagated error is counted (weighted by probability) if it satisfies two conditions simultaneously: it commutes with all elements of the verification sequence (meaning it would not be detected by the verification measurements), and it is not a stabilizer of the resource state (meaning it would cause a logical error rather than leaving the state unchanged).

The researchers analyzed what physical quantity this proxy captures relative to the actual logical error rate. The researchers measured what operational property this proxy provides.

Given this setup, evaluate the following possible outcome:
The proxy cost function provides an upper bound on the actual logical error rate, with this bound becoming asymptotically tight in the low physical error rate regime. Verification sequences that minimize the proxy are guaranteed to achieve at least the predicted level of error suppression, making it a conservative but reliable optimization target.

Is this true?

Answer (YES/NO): NO